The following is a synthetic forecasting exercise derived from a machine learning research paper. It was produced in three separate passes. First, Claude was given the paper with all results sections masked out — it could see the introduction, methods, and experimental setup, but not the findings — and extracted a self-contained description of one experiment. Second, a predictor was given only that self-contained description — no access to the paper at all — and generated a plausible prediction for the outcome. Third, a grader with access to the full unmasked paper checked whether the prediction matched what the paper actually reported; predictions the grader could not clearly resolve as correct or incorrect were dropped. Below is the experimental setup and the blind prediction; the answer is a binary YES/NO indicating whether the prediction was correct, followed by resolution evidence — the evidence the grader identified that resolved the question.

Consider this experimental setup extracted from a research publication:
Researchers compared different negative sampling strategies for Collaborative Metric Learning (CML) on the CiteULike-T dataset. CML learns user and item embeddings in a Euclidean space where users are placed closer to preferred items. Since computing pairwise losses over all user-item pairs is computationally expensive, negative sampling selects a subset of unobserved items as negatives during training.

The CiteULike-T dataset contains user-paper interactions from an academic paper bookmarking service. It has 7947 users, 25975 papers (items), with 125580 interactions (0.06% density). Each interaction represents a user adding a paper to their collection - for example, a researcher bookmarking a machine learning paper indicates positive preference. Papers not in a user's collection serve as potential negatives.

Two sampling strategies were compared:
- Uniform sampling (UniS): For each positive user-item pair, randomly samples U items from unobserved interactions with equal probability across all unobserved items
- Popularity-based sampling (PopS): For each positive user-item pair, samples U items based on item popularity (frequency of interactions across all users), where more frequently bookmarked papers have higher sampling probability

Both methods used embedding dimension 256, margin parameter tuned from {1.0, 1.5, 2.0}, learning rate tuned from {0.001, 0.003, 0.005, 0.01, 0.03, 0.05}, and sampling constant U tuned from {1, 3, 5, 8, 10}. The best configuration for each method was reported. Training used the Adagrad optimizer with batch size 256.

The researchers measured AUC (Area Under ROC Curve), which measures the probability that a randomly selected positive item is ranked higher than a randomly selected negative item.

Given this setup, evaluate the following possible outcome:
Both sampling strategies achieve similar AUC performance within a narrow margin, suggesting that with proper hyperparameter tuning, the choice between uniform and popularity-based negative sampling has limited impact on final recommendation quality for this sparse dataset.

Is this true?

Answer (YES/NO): NO